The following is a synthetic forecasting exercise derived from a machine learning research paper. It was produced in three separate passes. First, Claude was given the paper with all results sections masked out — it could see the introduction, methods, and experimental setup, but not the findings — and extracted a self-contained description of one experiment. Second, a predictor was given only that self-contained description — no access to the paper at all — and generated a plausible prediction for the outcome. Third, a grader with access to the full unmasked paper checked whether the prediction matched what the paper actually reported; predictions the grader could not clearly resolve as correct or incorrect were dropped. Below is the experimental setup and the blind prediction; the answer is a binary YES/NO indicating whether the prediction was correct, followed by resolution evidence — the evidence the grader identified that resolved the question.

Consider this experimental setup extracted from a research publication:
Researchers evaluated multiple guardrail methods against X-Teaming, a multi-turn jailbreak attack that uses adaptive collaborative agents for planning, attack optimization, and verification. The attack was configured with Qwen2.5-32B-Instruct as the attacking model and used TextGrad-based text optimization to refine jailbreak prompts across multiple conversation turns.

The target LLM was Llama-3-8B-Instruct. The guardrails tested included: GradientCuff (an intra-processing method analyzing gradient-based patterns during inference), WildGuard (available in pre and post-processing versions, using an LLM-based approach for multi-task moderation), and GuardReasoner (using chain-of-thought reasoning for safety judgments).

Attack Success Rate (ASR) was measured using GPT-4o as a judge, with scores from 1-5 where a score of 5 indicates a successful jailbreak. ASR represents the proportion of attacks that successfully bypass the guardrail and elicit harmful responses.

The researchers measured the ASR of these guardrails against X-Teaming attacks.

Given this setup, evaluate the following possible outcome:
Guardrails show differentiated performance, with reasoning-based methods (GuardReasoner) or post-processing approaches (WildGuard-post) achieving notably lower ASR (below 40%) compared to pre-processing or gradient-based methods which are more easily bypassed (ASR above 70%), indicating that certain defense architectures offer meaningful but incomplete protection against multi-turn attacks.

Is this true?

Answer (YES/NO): NO